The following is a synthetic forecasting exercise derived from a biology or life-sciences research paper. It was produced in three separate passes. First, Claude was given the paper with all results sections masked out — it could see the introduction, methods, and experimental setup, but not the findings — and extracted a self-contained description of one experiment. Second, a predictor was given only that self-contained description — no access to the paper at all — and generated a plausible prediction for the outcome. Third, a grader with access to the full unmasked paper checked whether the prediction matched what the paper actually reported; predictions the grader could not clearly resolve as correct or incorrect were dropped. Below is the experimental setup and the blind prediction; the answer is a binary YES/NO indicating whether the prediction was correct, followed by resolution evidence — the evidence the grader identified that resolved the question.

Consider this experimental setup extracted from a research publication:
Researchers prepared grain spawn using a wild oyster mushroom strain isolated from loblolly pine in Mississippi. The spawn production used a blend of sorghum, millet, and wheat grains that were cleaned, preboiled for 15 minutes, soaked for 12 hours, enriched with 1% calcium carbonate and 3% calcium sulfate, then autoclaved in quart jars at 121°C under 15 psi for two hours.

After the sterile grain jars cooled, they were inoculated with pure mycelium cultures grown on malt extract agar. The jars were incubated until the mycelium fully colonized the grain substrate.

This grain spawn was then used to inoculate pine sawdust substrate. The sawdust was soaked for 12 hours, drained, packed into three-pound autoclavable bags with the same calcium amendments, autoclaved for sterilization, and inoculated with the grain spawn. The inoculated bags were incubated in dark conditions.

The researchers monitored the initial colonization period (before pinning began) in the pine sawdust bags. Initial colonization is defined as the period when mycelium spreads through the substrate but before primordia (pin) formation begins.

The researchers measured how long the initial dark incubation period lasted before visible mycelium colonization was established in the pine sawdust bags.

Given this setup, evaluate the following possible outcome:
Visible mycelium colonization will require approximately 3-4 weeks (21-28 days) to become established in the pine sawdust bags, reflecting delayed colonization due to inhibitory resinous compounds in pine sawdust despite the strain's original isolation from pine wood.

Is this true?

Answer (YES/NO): NO